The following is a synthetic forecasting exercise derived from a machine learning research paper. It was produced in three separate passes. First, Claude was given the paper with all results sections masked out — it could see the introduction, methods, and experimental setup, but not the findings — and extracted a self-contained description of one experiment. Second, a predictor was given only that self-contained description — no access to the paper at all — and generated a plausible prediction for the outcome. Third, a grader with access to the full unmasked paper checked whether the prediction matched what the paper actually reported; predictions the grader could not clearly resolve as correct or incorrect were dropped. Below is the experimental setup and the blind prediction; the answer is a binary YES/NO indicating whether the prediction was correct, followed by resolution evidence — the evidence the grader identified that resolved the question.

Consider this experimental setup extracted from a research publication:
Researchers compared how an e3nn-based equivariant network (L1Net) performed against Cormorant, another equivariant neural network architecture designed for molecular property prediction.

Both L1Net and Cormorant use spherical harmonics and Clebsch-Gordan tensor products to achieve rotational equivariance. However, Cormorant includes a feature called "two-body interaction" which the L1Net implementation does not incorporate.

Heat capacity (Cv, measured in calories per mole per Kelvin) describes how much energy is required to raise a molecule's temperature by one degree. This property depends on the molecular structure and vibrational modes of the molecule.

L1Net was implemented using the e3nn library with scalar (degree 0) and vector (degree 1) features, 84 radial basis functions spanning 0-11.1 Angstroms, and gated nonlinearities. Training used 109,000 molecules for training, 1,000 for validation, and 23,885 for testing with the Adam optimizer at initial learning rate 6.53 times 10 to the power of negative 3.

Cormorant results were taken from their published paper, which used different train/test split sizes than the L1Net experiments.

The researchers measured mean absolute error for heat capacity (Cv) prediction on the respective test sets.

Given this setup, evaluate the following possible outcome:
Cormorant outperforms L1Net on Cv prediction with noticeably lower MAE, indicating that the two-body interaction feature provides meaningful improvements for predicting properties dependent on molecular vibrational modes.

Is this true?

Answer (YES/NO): NO